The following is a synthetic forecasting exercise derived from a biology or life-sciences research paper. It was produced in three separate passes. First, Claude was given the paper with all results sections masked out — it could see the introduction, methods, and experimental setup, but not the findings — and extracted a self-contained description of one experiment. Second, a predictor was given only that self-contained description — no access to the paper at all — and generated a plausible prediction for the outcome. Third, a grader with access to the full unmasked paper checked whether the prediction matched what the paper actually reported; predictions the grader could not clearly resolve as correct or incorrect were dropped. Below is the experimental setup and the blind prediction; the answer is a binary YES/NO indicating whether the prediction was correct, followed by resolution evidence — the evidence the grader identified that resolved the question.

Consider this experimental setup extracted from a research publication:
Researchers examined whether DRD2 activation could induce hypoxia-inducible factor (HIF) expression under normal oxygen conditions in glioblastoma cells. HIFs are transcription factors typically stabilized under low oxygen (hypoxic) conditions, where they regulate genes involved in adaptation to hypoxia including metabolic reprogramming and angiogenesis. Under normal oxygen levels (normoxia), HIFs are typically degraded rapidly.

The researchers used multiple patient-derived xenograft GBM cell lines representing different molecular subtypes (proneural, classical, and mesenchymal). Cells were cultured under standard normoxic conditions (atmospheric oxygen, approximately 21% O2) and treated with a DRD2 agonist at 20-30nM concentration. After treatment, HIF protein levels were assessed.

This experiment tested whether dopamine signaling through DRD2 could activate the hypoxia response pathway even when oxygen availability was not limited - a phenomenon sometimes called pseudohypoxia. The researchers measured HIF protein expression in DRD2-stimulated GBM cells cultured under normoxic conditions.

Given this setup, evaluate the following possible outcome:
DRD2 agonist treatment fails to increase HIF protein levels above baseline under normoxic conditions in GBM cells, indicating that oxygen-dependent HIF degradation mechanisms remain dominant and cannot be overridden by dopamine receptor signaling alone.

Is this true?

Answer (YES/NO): NO